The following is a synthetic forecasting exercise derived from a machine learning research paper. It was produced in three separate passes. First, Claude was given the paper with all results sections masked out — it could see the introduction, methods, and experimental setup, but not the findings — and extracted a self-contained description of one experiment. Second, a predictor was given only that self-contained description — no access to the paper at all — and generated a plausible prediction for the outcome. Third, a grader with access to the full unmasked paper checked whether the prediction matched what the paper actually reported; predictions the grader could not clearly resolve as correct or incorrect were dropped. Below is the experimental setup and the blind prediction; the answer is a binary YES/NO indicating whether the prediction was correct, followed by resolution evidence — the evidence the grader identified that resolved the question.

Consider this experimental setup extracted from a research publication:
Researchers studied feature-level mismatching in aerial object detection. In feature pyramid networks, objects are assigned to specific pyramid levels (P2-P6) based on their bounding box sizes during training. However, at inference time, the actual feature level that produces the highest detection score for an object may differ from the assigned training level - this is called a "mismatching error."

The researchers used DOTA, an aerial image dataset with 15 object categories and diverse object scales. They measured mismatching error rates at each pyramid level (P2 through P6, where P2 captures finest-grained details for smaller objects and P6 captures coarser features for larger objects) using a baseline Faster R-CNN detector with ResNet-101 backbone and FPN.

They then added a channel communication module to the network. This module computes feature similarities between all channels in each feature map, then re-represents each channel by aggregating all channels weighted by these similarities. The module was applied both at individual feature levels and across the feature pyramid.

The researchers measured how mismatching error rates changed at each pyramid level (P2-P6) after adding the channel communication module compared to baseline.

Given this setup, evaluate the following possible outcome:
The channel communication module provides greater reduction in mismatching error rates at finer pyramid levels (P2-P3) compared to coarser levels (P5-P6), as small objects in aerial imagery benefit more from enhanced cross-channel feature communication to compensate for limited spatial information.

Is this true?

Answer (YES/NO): NO